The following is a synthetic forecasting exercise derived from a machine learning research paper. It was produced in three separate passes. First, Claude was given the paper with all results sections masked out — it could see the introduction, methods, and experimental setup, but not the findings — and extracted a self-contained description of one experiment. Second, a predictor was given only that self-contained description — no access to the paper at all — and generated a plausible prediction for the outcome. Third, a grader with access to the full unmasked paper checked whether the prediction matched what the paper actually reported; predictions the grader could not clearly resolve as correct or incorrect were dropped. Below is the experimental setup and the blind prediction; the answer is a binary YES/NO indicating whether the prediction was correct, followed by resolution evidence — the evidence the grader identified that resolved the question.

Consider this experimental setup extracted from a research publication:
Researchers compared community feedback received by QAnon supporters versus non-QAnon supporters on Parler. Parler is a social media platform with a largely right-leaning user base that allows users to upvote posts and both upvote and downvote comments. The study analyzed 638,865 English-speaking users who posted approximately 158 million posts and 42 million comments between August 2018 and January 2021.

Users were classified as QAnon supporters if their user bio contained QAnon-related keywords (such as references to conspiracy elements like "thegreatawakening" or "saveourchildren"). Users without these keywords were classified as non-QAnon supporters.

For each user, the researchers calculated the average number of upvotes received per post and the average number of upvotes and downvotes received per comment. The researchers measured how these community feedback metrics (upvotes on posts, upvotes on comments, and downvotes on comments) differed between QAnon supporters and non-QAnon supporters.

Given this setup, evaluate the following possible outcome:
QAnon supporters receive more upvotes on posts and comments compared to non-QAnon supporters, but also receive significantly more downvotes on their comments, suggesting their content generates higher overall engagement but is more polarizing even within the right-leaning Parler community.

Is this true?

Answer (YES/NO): NO